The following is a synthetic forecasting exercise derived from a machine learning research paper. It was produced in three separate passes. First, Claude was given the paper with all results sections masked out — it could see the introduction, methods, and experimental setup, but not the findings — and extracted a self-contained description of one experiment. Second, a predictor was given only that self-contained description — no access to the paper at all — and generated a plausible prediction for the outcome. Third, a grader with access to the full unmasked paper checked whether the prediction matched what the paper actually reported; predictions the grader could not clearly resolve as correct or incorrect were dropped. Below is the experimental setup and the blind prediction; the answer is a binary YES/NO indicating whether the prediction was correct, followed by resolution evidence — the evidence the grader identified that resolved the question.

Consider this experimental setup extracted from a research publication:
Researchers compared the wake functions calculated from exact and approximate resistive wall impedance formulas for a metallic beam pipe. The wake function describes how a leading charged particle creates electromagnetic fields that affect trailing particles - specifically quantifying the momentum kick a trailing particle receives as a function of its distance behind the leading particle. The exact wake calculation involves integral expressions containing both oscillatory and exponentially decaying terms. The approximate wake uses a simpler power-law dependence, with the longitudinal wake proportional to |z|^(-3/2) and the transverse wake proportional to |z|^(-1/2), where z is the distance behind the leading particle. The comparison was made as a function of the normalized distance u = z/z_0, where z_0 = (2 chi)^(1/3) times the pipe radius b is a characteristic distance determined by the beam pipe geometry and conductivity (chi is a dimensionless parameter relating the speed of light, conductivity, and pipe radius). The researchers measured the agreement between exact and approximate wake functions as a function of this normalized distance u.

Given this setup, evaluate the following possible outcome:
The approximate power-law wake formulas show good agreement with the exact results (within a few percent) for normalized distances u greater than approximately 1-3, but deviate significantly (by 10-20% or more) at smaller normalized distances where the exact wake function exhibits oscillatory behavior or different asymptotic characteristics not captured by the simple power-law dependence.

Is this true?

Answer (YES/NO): NO